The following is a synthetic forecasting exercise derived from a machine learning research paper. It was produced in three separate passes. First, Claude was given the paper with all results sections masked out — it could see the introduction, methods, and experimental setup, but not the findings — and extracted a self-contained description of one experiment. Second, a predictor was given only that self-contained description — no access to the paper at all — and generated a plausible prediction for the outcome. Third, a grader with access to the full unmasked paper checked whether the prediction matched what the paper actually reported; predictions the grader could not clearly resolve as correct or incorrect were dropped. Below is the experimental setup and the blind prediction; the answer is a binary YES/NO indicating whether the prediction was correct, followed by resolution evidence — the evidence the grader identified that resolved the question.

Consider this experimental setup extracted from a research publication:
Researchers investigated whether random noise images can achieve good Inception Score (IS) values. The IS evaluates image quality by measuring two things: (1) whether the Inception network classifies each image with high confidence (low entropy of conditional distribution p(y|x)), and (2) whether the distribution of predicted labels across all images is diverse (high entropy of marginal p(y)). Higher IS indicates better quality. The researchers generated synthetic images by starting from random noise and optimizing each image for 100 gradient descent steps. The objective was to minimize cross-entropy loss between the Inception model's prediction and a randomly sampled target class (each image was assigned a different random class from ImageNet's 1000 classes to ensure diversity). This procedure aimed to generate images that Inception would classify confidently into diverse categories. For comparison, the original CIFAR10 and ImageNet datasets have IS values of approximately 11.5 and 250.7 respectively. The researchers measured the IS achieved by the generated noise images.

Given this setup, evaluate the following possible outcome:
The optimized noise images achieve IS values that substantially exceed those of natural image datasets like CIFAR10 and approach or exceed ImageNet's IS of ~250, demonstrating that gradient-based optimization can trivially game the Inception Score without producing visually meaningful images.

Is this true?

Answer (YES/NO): NO